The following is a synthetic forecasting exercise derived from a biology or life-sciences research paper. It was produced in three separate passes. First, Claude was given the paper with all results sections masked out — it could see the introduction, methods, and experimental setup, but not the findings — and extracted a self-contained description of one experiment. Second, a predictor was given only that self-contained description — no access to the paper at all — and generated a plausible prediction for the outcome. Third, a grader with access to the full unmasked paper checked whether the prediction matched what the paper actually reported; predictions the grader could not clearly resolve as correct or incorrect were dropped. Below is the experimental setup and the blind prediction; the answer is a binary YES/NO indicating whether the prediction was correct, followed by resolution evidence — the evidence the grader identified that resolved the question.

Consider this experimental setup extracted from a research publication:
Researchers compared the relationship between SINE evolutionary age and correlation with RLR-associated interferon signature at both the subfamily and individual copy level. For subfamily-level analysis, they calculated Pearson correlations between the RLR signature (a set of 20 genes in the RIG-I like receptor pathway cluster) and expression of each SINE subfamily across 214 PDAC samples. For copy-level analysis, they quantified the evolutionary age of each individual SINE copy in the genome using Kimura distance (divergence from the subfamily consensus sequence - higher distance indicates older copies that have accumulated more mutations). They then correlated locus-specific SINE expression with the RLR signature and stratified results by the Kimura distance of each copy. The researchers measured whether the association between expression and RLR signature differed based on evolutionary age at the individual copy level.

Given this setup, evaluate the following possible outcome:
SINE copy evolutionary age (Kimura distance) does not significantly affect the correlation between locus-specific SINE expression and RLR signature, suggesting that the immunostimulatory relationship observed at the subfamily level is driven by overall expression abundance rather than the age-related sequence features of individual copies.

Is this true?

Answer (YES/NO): NO